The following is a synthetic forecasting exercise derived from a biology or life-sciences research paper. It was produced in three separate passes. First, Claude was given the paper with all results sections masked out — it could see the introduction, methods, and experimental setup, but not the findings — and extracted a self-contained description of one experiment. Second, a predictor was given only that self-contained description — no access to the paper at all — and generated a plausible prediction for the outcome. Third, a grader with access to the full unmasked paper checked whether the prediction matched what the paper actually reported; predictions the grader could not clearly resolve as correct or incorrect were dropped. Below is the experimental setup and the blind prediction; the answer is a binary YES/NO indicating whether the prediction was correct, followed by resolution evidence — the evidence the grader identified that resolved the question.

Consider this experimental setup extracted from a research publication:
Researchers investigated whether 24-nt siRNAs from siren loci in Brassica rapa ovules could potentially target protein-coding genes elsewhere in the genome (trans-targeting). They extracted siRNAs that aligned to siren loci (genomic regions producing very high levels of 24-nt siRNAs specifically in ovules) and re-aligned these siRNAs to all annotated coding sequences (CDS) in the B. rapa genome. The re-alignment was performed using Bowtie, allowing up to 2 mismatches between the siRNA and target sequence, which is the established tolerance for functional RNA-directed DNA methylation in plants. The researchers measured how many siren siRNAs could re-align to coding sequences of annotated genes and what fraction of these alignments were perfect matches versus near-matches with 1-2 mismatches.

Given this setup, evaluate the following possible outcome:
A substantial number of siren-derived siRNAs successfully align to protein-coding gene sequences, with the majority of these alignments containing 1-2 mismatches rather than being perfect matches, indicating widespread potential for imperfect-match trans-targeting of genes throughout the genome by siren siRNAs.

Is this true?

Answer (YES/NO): YES